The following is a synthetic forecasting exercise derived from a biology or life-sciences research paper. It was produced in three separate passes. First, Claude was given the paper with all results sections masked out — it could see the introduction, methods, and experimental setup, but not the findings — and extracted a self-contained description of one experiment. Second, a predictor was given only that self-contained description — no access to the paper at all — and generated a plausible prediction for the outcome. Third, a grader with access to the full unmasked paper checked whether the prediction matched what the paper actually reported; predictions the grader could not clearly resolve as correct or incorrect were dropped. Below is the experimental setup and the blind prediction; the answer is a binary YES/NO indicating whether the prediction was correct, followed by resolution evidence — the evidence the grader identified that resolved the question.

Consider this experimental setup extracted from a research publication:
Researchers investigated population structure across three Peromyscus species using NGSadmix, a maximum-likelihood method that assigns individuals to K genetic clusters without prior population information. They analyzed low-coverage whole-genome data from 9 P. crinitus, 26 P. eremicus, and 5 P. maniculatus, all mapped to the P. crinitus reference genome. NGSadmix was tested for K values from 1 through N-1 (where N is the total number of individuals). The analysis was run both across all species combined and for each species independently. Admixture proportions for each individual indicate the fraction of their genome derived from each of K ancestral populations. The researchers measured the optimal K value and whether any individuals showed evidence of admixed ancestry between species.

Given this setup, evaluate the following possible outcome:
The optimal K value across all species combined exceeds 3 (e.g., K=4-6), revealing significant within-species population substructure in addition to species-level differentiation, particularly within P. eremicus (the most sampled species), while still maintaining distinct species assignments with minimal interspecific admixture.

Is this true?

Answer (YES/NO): NO